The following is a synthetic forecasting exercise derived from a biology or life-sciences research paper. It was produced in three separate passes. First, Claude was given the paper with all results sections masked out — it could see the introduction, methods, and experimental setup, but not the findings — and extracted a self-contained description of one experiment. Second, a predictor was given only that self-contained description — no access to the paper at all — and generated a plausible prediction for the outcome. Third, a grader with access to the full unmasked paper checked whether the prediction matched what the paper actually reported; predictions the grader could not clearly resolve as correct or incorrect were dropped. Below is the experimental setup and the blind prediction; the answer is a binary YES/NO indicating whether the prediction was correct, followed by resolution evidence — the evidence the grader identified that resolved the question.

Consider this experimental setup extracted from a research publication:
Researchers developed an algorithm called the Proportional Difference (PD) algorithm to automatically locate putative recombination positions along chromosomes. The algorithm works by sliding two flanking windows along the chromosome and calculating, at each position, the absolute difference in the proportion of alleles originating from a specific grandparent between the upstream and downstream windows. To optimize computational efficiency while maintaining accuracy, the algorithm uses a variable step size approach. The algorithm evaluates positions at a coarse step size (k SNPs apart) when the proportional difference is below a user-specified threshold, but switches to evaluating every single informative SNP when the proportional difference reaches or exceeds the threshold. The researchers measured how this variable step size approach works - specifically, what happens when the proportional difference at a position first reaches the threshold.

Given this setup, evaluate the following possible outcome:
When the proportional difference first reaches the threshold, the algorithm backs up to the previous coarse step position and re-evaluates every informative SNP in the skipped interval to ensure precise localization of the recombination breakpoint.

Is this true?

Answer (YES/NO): YES